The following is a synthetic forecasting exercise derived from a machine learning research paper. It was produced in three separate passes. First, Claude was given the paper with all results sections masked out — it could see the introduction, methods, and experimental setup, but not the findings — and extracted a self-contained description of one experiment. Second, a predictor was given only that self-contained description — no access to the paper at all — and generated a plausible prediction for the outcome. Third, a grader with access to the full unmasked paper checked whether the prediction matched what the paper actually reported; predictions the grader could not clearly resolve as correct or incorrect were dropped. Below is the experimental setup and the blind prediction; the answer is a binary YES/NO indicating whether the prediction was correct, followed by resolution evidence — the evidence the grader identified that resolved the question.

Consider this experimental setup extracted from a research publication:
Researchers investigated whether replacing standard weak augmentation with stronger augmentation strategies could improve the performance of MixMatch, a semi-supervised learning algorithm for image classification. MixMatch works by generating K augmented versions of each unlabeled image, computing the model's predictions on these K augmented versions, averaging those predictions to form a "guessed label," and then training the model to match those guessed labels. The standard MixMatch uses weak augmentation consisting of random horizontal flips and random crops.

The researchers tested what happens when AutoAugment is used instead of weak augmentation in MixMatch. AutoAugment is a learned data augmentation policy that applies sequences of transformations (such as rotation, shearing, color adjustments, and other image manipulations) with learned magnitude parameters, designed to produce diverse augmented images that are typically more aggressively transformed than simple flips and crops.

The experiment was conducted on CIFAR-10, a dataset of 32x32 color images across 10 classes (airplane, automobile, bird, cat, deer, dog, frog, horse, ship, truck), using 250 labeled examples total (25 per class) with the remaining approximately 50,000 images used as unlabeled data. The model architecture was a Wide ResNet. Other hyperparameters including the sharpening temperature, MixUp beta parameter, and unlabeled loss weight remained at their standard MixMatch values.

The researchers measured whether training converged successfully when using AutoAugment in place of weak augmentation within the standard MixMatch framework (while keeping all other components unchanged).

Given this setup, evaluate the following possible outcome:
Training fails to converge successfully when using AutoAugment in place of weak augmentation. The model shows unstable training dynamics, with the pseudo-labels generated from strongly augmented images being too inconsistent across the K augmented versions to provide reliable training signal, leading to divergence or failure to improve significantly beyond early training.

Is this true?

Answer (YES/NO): YES